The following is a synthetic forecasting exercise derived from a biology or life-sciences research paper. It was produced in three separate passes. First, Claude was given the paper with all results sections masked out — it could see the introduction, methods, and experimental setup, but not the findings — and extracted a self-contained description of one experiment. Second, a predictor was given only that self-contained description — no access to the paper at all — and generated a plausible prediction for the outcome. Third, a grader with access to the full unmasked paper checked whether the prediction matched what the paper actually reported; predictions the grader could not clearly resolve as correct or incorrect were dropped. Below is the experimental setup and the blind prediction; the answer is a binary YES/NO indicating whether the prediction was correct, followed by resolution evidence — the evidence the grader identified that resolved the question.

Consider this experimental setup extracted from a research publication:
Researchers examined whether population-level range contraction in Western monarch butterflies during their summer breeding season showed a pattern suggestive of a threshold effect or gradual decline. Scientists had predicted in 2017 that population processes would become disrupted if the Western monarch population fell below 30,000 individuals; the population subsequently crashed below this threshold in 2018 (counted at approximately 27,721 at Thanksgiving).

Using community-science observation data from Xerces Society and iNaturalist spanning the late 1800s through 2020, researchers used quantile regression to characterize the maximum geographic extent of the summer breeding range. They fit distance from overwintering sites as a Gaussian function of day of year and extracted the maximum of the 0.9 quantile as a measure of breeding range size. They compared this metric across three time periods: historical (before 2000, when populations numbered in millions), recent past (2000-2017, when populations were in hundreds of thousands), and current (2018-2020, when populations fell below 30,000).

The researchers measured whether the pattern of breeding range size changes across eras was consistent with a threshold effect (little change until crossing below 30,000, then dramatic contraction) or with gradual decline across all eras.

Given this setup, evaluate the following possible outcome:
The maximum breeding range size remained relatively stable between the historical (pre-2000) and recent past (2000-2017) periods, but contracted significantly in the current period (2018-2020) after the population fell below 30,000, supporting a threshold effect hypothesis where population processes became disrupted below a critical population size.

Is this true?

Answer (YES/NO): YES